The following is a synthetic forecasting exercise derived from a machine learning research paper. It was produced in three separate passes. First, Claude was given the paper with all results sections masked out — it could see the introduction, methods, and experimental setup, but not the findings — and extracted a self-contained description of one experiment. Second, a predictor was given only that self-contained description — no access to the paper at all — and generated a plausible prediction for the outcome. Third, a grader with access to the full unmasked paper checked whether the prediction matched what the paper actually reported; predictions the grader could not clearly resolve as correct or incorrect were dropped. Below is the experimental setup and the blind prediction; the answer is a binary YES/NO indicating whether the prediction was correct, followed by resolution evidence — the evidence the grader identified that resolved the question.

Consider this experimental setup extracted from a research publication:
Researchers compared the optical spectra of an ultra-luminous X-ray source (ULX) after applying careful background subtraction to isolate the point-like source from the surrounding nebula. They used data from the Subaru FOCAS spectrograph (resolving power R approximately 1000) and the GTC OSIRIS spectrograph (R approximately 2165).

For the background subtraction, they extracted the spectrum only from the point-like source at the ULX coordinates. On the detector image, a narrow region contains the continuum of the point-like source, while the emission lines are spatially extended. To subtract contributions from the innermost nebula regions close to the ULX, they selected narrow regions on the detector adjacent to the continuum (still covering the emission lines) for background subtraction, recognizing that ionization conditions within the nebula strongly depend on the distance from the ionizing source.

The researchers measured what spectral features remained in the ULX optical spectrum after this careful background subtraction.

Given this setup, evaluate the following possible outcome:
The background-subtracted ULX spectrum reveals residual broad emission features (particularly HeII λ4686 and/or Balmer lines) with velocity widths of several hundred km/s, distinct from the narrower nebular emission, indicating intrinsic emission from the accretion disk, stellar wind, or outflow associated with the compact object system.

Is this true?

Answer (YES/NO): NO